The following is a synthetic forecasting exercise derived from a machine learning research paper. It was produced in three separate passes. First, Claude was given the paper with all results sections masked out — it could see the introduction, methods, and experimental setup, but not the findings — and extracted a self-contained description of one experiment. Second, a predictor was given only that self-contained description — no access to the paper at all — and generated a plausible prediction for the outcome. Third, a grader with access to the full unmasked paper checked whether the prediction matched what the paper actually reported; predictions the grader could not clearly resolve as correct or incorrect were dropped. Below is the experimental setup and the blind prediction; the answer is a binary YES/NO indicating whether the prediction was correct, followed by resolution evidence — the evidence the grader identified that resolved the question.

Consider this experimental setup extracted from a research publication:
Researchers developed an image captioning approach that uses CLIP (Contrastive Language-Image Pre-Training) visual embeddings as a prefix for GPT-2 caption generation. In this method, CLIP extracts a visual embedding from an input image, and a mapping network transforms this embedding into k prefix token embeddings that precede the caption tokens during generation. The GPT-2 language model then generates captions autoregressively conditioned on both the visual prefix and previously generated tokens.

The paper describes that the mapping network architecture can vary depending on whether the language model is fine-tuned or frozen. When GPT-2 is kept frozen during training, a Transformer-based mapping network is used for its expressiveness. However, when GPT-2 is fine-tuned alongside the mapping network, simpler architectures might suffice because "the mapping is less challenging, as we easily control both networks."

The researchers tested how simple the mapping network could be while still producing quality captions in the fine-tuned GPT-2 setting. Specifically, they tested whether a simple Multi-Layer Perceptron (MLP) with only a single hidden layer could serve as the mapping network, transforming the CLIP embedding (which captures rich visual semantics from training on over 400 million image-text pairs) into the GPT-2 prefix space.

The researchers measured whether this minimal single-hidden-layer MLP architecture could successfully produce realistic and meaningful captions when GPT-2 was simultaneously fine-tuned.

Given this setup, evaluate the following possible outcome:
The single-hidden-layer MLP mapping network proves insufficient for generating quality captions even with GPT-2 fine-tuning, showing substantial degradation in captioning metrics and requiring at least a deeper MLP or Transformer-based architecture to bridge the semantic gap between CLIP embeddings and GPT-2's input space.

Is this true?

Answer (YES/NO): NO